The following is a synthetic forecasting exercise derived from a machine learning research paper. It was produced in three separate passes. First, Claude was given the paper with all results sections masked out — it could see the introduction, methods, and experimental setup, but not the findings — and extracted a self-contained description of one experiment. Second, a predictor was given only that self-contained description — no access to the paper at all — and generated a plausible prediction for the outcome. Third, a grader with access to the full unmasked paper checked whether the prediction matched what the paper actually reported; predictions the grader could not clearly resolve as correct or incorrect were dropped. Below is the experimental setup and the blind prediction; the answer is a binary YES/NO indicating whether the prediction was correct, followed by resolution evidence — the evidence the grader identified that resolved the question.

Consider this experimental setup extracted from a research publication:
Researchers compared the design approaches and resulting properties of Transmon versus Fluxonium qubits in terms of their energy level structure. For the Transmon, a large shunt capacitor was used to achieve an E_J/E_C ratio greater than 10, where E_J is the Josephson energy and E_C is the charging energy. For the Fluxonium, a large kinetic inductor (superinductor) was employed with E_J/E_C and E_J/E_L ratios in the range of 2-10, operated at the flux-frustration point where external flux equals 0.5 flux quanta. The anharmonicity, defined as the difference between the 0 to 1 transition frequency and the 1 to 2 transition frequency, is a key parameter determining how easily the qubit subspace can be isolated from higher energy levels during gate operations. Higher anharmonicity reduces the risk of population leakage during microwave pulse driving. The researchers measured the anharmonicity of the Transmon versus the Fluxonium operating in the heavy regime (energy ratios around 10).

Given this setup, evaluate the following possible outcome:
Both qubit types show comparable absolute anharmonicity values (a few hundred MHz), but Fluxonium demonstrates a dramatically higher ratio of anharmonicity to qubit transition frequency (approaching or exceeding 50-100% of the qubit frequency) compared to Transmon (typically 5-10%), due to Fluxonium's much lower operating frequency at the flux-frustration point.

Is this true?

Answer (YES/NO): NO